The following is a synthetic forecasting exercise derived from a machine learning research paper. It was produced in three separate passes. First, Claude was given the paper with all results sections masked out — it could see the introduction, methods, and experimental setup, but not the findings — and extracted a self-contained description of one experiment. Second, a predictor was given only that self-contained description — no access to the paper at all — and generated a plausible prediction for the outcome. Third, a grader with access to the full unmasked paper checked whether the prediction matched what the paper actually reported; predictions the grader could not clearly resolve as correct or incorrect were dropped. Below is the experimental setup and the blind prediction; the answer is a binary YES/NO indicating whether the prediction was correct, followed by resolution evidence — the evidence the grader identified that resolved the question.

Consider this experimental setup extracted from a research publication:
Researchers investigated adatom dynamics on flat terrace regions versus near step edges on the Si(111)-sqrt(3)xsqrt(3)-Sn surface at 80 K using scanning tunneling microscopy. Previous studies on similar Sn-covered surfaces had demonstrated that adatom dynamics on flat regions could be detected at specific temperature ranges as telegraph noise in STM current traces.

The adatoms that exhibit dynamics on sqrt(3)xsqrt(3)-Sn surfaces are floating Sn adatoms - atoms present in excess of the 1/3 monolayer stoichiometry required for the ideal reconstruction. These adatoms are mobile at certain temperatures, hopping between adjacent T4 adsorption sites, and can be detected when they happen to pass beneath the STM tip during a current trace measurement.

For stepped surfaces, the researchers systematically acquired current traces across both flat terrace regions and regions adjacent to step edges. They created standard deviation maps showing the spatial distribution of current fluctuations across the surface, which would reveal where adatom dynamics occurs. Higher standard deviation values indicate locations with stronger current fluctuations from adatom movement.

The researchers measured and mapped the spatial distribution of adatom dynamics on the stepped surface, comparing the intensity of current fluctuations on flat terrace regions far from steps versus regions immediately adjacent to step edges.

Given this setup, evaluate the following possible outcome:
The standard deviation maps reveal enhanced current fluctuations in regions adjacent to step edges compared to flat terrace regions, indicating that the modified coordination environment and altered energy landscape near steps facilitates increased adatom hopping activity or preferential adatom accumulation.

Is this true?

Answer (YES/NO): YES